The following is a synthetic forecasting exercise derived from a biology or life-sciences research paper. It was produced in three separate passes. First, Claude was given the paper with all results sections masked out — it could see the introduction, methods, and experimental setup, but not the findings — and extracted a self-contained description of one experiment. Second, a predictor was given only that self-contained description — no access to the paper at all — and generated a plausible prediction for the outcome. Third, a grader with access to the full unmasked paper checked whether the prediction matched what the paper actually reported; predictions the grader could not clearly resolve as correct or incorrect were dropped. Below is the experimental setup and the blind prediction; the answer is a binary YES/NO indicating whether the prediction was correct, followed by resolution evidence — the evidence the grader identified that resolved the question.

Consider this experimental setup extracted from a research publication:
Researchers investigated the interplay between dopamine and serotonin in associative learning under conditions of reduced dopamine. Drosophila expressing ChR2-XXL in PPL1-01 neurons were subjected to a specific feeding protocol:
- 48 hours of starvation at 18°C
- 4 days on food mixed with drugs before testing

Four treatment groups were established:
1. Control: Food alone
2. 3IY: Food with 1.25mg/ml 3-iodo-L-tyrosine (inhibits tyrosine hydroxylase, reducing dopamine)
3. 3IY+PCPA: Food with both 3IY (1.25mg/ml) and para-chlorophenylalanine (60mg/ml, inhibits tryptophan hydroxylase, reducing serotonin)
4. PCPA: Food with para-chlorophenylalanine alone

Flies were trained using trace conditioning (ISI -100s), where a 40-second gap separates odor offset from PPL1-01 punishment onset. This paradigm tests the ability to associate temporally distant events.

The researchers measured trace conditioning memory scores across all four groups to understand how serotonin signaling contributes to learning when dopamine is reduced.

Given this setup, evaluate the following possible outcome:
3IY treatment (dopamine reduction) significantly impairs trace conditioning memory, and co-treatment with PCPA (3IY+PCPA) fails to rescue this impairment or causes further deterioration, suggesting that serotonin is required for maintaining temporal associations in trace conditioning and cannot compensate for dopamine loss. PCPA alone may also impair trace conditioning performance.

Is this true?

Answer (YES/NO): NO